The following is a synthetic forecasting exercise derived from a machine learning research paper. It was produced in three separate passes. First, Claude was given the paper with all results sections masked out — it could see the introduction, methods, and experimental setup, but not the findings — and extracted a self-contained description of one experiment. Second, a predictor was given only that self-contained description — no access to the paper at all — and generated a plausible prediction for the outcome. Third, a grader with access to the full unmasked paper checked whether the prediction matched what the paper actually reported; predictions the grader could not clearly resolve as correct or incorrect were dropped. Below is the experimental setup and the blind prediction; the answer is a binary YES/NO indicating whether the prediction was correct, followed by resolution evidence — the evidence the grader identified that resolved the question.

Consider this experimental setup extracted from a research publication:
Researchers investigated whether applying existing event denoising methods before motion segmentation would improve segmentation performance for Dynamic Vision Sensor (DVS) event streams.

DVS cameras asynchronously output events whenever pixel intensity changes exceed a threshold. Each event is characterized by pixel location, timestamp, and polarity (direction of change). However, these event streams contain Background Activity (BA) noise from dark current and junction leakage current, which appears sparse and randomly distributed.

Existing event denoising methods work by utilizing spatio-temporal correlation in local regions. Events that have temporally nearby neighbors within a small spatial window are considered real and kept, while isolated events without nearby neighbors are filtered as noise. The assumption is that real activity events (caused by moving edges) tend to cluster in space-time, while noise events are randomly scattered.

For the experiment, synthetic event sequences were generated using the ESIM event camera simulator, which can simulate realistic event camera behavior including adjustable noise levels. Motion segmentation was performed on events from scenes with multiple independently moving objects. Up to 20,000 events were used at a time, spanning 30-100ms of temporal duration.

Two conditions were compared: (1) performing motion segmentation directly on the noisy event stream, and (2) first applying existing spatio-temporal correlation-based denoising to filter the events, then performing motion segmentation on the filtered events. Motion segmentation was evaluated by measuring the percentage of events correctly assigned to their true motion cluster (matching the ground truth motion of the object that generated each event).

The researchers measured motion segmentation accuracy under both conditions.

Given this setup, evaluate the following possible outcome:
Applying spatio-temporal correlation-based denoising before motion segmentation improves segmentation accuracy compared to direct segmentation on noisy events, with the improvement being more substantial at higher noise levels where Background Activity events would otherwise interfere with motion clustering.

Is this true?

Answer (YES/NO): NO